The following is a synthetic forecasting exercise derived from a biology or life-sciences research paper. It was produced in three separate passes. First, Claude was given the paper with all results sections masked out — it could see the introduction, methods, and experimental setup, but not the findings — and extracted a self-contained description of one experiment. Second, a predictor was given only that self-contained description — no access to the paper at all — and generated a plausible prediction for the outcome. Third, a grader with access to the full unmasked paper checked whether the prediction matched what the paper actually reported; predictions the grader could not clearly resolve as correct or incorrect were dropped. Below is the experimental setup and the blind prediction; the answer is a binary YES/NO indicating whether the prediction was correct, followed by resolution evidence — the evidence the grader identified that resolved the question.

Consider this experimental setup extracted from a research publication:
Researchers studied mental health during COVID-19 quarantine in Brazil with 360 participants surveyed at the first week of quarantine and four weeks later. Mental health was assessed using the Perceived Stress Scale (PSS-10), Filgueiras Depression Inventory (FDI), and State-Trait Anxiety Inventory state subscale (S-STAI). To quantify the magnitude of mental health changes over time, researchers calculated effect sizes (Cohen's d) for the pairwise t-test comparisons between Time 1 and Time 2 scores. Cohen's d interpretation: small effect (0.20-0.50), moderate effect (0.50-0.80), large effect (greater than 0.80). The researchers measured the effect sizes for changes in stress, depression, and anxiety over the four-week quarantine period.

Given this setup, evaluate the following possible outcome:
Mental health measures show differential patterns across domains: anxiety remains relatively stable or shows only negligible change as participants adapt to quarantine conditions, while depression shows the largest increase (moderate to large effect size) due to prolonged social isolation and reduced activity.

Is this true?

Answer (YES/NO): NO